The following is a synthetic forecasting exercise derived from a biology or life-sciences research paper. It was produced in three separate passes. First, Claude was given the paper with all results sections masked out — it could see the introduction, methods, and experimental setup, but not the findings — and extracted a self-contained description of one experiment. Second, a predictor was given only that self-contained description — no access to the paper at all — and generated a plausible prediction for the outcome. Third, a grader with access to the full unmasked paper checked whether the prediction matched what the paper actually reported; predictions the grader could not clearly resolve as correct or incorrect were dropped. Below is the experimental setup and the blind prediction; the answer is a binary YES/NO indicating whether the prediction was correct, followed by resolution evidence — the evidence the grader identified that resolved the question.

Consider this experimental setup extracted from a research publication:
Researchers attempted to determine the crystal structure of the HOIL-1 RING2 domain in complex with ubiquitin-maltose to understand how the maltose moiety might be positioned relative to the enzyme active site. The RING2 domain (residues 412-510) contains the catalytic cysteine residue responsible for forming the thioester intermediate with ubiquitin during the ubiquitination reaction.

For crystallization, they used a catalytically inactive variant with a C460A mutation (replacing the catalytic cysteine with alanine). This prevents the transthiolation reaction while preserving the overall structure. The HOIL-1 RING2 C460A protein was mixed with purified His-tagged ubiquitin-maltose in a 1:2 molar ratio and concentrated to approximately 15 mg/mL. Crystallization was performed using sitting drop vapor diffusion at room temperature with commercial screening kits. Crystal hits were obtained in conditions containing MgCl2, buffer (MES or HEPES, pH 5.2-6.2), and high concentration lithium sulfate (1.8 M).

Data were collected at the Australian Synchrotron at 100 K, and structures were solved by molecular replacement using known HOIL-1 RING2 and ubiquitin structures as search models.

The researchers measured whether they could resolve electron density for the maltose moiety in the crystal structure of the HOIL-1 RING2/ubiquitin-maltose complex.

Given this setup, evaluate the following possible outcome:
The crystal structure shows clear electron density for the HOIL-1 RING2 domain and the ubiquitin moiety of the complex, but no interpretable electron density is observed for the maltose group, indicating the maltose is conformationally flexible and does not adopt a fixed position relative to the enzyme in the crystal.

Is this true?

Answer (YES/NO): YES